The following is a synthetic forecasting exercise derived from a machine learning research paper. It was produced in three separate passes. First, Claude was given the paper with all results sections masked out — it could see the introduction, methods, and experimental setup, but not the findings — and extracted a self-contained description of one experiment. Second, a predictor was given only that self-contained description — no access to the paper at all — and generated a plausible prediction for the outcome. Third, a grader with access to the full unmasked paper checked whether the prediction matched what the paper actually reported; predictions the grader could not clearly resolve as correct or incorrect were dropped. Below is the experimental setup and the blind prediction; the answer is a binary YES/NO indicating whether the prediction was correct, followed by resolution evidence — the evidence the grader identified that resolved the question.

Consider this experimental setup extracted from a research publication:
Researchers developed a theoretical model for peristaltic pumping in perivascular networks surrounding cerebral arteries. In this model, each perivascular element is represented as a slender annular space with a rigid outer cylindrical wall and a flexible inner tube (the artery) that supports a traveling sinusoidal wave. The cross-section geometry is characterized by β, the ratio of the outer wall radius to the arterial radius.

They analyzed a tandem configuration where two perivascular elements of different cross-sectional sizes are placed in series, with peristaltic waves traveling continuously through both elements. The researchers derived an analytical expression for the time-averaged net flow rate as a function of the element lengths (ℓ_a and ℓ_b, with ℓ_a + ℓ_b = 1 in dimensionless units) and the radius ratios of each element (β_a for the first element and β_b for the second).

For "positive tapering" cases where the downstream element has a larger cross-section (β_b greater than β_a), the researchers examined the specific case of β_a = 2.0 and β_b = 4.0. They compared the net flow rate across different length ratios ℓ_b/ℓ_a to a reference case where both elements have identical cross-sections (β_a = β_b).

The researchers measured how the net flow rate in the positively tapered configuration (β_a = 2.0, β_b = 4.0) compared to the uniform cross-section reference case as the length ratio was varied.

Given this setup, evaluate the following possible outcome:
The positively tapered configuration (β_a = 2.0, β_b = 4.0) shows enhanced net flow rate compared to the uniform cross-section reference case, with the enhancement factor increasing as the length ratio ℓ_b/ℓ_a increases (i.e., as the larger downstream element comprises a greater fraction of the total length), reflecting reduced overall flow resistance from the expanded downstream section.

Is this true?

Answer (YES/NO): NO